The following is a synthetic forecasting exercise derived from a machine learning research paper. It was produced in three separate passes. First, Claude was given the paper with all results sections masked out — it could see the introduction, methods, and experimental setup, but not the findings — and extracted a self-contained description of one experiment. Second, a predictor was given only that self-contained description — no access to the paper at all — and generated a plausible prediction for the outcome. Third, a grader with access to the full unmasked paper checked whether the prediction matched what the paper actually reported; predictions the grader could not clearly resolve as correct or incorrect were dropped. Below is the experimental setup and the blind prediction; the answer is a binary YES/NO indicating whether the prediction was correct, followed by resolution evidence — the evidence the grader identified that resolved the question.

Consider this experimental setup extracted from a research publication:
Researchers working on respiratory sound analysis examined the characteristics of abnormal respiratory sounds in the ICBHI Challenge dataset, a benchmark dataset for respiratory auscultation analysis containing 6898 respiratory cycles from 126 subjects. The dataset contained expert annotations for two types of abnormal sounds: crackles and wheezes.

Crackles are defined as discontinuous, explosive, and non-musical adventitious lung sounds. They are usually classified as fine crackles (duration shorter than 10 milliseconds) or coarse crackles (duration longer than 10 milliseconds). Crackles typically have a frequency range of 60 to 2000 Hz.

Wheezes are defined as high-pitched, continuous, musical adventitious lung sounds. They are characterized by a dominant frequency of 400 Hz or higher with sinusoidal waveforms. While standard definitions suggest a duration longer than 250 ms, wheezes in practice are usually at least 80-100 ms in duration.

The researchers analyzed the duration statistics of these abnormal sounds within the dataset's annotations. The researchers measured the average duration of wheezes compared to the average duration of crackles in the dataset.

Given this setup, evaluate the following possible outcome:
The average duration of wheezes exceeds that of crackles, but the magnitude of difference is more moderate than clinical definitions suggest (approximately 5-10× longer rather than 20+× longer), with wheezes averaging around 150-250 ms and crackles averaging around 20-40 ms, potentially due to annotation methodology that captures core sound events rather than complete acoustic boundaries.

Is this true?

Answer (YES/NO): NO